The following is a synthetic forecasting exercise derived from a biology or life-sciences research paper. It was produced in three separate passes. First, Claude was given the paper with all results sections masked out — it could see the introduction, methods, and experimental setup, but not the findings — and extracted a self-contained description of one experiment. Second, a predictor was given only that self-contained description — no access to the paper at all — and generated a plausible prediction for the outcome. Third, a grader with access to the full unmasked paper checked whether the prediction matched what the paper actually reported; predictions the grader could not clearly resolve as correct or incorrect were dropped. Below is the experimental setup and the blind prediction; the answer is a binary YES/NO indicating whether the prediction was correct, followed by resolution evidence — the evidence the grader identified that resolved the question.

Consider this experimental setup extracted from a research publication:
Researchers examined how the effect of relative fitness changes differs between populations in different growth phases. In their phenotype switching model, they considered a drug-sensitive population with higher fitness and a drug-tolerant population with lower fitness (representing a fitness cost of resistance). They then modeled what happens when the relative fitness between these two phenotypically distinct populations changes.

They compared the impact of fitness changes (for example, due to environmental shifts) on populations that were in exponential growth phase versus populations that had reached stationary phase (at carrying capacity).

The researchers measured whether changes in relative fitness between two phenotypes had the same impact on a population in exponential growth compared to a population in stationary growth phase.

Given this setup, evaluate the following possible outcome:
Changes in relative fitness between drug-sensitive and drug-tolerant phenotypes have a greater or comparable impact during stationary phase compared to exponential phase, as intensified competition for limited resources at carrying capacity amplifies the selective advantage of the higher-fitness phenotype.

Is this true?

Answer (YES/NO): NO